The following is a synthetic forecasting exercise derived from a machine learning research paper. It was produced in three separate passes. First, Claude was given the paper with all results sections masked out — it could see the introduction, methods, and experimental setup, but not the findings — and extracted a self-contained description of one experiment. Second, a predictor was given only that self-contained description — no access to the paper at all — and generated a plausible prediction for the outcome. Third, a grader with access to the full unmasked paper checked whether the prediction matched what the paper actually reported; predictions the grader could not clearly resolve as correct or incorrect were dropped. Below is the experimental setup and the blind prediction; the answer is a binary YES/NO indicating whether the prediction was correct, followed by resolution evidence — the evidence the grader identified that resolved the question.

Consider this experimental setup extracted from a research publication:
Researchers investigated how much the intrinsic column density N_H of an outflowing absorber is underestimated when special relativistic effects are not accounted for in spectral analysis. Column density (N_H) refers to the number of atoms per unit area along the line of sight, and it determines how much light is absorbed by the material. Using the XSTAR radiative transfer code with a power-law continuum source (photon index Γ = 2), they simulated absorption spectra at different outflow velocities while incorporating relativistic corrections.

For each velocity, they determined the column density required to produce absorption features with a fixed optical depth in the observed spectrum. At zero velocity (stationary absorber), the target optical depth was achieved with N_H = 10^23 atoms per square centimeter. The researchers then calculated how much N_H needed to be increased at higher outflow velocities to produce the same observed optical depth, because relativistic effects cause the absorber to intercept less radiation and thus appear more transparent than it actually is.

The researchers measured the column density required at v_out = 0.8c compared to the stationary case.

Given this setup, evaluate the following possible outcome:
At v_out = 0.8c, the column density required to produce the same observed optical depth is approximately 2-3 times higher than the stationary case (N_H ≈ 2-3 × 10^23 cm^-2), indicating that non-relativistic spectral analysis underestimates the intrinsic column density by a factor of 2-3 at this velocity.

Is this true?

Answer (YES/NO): NO